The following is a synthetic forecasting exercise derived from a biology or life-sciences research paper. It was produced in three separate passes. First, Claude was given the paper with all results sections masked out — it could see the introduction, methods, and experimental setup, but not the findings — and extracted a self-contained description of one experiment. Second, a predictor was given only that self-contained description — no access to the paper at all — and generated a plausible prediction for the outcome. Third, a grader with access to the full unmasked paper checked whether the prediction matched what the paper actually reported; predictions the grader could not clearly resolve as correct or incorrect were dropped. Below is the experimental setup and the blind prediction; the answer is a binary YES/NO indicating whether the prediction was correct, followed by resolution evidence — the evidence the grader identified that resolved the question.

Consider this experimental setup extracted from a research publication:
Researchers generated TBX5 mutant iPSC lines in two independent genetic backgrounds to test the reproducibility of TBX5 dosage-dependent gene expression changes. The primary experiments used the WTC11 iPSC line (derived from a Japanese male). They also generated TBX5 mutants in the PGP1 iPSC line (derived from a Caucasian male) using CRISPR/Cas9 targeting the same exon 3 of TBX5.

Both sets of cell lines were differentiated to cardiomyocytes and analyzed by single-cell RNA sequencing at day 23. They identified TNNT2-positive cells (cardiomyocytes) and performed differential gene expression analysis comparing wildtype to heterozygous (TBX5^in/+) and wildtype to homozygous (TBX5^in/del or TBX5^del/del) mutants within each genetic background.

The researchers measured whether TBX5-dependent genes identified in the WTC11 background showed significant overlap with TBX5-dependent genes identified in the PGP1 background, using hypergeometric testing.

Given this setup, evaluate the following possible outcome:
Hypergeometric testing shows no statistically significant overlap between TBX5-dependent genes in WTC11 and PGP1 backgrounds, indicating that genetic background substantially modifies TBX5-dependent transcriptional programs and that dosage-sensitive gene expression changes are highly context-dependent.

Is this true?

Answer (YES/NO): NO